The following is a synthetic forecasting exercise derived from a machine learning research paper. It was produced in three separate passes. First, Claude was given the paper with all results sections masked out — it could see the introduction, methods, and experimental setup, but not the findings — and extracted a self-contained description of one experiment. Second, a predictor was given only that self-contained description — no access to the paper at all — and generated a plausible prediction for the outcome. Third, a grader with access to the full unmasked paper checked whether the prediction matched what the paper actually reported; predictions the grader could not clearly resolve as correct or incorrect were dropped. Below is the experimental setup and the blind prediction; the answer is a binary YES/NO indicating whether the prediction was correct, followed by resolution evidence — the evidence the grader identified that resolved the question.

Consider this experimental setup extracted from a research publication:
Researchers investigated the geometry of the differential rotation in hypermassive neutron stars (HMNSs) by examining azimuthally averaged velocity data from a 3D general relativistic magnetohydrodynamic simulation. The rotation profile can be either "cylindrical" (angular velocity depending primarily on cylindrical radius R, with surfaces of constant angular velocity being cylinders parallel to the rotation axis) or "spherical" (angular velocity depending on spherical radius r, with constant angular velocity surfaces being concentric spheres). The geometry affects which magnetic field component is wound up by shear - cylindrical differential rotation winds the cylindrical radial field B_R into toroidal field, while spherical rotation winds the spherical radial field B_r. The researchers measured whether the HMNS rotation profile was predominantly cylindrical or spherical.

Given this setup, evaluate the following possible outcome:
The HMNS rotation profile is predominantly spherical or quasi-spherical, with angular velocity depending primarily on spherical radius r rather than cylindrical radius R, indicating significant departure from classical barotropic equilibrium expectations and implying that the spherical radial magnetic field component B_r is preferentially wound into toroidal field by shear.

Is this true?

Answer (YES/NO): NO